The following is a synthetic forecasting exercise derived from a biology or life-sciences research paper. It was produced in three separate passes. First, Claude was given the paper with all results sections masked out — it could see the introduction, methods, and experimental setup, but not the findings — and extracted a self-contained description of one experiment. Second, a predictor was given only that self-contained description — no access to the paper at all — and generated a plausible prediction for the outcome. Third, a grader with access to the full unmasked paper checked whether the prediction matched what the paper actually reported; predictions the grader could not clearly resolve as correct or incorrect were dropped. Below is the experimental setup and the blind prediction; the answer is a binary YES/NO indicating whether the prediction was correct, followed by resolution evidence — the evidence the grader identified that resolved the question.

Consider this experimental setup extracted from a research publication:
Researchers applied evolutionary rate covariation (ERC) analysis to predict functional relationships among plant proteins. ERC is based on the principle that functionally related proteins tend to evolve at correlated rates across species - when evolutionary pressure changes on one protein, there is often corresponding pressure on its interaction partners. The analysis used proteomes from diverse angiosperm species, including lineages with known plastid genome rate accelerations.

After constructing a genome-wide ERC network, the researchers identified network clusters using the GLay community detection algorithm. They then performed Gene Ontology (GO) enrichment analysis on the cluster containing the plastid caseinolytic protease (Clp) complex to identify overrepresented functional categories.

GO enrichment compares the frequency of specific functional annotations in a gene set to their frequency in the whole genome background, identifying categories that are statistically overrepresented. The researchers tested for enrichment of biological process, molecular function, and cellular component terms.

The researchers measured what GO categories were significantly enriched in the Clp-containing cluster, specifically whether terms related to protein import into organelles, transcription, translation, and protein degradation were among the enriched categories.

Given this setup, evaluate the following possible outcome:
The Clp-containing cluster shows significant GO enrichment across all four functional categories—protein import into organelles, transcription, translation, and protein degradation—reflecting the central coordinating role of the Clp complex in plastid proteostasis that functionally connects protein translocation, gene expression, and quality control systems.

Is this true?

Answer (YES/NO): NO